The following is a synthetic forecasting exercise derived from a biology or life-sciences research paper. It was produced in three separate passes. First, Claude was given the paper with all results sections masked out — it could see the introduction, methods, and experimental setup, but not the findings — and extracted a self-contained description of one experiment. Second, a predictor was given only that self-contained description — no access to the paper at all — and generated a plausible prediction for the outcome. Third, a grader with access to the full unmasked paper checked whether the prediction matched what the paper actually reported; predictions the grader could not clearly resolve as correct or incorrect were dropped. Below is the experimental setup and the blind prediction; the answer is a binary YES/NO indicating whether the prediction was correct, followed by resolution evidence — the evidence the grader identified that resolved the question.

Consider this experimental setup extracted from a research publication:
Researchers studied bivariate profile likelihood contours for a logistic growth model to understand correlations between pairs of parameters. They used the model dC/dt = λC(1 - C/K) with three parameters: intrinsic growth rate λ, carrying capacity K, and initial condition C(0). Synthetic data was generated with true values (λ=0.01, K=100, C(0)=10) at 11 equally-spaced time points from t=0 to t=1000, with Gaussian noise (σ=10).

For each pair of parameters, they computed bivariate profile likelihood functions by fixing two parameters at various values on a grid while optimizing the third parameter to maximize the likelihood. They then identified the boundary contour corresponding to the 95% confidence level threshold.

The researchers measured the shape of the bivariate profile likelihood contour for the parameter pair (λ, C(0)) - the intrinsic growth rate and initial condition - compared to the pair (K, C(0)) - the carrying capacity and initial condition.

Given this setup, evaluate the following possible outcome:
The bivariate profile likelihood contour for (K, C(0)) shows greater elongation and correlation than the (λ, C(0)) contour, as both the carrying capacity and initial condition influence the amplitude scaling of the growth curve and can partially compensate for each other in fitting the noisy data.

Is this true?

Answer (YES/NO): NO